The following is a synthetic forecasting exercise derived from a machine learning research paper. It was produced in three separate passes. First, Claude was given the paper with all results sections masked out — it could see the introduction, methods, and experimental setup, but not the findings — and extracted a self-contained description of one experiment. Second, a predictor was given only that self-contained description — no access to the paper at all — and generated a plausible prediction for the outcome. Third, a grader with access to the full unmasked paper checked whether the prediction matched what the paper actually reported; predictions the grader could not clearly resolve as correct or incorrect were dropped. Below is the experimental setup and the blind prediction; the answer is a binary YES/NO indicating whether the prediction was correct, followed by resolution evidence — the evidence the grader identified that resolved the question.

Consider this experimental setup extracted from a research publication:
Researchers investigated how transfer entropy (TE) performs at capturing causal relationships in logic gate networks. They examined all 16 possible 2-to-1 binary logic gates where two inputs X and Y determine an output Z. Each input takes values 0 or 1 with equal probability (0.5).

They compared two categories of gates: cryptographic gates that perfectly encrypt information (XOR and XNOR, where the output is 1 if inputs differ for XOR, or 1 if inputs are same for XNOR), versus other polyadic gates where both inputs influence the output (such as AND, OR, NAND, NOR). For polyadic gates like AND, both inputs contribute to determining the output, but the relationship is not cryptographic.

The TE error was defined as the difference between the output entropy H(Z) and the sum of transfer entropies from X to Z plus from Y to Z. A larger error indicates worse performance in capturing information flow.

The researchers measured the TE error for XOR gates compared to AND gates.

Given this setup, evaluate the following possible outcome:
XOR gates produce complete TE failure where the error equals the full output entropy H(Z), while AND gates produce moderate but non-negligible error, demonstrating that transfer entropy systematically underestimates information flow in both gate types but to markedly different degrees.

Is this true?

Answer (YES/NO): YES